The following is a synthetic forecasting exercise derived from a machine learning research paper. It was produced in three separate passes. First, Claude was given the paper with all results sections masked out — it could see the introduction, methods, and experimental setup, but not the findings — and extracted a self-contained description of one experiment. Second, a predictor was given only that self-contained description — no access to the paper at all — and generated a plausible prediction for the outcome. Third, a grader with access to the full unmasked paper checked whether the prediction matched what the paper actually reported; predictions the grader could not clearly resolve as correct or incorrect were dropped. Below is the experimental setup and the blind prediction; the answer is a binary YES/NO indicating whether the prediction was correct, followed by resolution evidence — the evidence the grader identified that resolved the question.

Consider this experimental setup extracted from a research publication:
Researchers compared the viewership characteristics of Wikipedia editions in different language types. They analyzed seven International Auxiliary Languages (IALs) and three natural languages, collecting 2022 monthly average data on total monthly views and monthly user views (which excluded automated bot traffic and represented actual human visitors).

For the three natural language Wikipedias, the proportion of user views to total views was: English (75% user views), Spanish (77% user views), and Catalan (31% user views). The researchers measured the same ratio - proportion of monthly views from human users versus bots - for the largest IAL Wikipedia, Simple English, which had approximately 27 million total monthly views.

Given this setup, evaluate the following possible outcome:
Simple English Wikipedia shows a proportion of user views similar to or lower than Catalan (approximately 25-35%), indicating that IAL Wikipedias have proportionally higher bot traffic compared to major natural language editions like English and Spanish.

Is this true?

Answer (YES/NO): NO